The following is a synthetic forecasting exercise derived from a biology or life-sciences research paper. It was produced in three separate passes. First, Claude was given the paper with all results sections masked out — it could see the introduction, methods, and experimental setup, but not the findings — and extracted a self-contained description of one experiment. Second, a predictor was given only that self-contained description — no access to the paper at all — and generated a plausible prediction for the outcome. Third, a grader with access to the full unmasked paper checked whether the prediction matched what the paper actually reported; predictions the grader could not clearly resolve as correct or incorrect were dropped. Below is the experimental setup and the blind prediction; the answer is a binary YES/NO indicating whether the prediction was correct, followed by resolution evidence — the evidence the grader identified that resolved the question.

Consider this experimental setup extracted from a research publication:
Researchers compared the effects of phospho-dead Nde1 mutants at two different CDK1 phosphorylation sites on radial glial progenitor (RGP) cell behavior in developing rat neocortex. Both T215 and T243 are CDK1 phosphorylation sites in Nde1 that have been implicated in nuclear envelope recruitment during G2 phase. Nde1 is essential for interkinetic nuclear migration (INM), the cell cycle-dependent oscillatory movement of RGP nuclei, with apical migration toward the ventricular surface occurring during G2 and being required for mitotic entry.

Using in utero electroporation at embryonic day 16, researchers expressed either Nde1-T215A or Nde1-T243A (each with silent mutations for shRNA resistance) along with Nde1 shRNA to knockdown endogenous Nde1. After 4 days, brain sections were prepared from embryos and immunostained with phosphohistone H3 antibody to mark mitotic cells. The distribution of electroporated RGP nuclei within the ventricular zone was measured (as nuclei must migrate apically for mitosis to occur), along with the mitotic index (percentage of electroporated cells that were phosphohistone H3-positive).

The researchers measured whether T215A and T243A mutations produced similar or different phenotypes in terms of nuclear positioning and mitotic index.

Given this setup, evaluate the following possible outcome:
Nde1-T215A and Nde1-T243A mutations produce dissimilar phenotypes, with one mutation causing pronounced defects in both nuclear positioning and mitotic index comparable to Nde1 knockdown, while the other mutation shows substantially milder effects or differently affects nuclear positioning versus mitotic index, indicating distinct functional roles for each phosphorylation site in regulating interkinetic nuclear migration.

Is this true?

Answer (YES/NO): NO